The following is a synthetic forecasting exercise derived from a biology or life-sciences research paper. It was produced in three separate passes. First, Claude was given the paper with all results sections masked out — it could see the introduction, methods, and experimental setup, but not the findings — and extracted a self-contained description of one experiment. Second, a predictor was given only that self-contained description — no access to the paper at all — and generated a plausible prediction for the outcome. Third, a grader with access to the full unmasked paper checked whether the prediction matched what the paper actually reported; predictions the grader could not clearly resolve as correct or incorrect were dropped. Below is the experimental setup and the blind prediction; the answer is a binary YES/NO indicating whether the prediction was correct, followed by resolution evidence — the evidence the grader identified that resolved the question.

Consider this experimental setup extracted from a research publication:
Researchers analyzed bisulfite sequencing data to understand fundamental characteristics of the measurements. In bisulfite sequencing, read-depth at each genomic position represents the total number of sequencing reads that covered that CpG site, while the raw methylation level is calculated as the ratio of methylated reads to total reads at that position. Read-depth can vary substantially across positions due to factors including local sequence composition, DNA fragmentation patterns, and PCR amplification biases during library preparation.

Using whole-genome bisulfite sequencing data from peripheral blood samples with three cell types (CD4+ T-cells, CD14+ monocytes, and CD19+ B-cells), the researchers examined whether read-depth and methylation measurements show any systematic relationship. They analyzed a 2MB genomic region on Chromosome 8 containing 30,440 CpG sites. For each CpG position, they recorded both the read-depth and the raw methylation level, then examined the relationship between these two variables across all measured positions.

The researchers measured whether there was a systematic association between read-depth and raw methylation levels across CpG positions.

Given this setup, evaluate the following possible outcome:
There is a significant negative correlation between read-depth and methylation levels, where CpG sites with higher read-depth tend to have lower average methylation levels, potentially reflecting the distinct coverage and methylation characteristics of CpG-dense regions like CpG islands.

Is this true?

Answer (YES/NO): NO